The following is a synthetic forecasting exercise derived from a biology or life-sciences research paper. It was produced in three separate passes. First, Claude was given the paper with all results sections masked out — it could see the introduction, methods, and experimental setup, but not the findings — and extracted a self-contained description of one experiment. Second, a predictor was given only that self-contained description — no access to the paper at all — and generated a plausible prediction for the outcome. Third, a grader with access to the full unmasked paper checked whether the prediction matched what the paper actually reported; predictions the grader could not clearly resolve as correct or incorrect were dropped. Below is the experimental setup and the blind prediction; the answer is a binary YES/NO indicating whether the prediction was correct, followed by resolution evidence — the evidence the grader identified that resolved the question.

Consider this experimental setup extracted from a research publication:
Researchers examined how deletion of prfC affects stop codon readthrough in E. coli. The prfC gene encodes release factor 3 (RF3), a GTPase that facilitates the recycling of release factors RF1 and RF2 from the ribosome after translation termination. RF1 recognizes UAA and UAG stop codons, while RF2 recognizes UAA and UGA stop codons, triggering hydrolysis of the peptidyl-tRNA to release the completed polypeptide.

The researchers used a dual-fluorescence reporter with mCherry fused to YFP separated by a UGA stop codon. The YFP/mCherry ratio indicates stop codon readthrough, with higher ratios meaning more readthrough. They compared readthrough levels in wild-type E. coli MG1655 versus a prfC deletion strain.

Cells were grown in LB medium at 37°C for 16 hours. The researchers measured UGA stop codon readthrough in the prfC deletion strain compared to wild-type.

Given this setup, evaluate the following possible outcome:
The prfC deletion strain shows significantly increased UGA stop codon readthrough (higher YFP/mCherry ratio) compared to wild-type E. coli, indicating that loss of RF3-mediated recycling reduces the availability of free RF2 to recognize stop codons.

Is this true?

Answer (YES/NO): YES